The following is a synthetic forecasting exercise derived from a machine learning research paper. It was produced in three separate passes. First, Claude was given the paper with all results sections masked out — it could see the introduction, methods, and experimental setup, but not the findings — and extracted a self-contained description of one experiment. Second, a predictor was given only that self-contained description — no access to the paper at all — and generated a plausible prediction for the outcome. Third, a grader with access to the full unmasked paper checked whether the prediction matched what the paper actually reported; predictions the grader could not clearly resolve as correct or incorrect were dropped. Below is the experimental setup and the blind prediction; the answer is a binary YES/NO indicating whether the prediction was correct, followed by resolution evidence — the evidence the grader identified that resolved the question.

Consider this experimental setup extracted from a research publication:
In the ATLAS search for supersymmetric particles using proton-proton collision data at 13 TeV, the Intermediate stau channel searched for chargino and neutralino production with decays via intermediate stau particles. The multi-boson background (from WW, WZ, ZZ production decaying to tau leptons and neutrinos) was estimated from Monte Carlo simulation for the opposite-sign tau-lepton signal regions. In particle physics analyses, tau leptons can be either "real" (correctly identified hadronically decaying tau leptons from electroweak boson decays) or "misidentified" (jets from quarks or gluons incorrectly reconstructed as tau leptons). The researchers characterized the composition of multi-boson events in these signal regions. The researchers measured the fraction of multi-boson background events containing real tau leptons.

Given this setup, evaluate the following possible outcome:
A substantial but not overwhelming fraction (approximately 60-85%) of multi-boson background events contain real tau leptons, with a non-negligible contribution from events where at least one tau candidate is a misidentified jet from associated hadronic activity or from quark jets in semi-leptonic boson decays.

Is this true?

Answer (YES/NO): NO